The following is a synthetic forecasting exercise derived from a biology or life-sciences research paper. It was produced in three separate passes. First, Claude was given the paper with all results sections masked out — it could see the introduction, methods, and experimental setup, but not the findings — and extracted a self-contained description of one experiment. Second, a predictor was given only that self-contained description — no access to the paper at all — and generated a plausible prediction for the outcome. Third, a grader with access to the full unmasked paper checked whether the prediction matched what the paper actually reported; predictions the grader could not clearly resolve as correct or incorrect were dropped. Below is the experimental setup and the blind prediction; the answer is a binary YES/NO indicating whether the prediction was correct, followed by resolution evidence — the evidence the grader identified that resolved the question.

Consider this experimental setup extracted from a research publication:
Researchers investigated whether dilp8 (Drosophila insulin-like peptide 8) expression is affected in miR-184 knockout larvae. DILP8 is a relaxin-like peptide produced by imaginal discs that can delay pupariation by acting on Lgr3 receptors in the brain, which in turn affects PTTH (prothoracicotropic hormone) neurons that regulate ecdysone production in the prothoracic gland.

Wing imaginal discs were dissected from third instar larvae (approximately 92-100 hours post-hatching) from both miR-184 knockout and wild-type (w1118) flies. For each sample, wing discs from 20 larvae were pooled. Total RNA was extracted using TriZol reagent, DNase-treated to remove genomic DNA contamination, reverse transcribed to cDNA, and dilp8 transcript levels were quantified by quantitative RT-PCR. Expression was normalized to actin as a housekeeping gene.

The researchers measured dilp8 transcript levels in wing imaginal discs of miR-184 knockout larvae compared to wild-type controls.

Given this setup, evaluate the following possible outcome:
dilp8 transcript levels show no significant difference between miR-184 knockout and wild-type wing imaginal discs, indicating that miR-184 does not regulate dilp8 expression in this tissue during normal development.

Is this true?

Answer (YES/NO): NO